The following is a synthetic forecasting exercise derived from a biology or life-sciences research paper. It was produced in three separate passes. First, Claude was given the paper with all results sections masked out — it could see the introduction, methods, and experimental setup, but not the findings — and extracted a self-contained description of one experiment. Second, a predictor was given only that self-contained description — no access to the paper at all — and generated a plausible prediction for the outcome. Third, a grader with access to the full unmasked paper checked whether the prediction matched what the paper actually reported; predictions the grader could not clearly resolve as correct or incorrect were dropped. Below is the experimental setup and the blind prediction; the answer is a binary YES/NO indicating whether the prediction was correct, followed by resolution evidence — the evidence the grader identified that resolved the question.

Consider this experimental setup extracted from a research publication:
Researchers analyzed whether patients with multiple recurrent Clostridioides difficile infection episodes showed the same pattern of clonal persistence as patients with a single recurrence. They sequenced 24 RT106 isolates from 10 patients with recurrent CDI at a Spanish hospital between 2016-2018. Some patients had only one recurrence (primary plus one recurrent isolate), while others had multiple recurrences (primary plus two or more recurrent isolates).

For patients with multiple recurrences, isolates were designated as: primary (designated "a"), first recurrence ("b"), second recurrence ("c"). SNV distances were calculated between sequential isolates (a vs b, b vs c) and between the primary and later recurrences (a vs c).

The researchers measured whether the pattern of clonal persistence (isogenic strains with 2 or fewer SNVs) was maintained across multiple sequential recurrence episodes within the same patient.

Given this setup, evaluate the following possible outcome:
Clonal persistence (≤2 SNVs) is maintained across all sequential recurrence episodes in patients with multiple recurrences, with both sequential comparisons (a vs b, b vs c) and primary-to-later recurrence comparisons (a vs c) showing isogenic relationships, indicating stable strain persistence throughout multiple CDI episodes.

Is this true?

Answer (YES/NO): NO